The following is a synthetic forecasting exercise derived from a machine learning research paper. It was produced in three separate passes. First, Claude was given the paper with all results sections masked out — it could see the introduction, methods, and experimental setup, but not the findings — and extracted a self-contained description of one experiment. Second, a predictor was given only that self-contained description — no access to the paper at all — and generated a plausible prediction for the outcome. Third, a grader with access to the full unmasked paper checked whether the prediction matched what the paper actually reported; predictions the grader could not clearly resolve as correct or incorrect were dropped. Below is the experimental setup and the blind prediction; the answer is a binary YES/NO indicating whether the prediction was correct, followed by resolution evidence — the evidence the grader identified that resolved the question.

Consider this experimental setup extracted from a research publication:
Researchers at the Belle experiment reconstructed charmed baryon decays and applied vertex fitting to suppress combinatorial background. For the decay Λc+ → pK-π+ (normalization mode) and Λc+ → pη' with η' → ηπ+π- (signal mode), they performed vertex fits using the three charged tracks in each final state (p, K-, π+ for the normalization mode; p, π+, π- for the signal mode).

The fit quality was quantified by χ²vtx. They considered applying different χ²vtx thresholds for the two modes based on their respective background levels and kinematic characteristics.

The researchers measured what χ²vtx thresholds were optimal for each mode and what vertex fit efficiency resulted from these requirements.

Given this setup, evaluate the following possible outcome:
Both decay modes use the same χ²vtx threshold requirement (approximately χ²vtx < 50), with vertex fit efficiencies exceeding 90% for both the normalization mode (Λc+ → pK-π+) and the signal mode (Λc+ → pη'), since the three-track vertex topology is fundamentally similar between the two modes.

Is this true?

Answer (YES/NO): NO